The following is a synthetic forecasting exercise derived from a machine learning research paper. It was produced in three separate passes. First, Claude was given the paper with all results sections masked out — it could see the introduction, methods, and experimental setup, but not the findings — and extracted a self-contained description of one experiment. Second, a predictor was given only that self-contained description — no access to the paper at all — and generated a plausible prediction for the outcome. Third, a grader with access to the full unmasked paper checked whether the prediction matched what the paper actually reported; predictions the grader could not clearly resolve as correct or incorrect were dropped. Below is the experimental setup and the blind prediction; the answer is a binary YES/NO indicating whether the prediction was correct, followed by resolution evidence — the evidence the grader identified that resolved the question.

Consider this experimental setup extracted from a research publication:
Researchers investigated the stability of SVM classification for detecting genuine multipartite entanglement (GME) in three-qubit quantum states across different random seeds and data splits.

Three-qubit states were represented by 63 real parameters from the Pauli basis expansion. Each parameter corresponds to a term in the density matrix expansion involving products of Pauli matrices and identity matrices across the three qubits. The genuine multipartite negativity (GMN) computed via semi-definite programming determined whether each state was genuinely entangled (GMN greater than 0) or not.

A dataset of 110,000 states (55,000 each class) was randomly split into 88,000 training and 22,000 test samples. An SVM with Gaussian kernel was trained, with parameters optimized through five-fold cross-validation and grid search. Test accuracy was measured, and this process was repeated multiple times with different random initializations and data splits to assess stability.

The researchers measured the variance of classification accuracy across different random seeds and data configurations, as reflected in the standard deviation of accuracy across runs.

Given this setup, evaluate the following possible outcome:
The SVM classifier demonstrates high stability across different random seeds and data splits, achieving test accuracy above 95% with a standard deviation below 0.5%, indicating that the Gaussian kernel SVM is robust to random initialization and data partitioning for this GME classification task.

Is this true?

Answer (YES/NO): NO